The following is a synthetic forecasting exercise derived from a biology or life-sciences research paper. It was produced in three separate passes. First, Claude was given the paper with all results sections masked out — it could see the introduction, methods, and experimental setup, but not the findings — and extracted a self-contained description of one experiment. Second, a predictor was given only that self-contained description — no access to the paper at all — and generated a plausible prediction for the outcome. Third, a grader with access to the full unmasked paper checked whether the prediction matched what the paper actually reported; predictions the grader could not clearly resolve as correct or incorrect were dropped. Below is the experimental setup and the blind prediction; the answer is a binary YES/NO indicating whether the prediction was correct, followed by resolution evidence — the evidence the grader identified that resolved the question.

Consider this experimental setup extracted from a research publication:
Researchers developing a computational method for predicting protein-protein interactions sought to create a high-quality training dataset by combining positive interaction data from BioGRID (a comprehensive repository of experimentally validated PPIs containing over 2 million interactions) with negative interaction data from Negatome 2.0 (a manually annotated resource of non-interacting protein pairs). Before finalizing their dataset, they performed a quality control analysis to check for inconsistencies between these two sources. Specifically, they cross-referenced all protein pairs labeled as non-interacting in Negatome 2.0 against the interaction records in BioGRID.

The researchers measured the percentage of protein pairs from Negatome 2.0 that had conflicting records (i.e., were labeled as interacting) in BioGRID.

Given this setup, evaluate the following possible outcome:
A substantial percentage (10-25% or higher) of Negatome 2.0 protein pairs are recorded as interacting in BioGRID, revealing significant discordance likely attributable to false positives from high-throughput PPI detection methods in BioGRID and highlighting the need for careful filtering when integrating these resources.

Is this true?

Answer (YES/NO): YES